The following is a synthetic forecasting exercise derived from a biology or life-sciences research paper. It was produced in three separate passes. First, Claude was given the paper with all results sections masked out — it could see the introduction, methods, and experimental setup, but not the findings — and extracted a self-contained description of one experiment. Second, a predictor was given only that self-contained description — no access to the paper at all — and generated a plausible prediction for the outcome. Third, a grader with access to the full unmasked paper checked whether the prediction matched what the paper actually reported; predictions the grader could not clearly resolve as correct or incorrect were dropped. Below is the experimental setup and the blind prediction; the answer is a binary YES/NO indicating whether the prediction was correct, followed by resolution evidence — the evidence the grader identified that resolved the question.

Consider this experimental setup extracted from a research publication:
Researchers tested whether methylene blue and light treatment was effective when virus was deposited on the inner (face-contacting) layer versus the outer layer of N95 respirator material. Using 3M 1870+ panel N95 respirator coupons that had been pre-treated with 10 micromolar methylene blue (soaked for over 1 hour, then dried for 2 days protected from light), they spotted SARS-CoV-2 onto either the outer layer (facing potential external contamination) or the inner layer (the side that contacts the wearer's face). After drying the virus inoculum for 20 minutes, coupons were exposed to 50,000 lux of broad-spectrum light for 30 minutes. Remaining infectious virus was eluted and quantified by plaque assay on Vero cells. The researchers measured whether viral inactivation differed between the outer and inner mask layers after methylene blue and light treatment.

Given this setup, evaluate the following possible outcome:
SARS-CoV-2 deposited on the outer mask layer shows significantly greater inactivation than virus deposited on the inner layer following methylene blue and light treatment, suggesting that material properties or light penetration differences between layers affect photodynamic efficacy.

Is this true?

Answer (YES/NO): NO